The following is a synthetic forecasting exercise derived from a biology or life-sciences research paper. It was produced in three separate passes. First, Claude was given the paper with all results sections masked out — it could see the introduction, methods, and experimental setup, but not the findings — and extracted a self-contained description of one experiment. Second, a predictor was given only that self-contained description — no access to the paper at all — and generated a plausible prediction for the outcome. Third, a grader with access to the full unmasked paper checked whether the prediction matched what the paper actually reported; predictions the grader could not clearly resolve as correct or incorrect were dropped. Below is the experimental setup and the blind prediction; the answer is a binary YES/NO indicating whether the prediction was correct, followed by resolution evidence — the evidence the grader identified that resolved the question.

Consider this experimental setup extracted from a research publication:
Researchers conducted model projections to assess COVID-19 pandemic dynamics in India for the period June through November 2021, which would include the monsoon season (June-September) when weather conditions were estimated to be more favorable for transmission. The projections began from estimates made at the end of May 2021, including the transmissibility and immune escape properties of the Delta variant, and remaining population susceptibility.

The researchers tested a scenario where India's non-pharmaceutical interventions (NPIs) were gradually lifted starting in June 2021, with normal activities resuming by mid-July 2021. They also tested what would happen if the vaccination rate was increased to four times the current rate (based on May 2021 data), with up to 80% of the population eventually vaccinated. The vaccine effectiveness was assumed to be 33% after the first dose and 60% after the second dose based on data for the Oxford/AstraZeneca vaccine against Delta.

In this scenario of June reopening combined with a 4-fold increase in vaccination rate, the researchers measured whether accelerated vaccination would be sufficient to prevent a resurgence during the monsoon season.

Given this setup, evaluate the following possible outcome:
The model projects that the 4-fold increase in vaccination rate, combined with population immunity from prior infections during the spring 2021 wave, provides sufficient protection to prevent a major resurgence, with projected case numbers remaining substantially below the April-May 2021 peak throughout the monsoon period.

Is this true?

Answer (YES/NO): NO